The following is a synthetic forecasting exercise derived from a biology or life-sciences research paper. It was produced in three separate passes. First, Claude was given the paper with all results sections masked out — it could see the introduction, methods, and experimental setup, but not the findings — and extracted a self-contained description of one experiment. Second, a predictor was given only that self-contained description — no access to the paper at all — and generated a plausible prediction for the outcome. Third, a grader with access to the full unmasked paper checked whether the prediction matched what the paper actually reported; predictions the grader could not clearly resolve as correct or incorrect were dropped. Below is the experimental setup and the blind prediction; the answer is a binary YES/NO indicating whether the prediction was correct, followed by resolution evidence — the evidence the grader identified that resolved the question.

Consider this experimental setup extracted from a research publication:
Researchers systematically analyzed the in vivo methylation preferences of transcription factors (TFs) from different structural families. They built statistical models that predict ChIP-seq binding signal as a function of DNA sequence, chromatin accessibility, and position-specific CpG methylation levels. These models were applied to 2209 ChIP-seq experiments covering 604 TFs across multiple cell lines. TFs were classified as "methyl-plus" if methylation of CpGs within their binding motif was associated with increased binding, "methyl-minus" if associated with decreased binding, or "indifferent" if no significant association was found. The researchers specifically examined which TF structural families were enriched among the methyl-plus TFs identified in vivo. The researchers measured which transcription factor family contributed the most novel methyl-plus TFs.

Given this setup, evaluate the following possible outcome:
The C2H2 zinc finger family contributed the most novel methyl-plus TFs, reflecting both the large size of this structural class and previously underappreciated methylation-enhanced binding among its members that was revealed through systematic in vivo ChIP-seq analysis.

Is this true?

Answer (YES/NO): YES